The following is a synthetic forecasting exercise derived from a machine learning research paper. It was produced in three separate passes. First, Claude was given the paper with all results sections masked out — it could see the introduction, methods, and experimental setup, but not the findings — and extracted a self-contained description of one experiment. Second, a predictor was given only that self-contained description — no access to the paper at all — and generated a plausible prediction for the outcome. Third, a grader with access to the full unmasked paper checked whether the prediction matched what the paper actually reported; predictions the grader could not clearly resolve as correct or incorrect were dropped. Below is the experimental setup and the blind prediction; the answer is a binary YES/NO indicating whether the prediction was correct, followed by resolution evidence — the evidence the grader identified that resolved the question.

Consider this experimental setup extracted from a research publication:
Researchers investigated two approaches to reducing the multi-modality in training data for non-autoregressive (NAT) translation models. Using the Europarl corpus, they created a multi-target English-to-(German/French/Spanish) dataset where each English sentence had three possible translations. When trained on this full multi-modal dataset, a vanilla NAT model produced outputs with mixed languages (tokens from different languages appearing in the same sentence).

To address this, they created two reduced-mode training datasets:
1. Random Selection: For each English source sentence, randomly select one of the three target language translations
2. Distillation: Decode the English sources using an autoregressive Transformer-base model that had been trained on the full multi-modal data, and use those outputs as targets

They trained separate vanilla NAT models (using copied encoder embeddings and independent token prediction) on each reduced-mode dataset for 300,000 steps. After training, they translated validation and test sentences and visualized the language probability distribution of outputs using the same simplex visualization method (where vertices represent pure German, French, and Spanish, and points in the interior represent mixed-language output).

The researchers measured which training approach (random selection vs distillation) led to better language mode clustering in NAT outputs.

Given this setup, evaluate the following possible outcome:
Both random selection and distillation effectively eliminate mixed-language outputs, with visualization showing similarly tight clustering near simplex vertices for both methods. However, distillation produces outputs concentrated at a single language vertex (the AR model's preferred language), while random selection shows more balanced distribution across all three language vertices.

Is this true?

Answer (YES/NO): NO